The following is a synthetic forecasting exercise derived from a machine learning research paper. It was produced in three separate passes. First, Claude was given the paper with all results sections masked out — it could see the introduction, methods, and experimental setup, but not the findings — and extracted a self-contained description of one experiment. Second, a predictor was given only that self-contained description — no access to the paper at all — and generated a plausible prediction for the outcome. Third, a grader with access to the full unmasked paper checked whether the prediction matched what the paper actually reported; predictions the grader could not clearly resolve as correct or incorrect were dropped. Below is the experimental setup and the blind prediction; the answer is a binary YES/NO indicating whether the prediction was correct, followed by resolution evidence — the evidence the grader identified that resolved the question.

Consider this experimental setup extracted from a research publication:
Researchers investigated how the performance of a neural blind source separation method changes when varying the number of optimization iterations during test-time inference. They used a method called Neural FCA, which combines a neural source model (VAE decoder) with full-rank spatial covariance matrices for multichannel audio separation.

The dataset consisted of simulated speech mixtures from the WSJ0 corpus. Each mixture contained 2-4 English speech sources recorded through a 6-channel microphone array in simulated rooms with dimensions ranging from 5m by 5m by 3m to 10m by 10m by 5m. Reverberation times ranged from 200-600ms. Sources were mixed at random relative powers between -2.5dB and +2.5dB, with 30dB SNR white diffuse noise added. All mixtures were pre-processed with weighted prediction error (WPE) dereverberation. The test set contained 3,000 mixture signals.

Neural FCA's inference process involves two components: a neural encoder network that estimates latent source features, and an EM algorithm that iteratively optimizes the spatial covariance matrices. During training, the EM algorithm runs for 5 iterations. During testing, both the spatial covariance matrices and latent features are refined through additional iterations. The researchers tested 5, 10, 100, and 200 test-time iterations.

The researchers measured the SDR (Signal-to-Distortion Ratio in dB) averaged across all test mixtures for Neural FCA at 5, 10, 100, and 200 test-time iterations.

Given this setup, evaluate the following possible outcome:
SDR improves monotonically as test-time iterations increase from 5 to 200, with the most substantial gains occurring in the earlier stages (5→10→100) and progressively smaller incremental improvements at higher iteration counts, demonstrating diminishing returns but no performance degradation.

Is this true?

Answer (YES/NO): NO